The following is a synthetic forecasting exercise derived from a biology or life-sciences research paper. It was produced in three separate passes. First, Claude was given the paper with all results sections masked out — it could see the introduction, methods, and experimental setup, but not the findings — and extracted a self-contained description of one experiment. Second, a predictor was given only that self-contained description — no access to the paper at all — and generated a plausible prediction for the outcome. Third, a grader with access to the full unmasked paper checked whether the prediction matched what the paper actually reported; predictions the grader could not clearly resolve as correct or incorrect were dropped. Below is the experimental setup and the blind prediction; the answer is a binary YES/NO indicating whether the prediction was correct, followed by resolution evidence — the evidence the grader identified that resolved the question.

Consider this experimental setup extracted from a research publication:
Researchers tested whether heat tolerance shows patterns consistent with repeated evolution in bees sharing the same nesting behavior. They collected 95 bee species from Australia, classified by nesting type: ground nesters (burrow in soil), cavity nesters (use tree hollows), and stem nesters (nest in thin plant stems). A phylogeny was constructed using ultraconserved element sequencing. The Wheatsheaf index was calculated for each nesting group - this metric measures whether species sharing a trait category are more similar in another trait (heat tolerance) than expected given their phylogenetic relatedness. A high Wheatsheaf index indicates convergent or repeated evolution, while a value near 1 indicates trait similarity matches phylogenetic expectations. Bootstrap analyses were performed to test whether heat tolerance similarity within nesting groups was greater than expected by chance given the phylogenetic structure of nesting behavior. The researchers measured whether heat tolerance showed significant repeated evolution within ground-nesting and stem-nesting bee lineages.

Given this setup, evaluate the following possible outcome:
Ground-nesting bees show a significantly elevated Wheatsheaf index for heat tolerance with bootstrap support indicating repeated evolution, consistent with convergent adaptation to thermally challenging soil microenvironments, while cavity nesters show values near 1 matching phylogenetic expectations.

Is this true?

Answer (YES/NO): NO